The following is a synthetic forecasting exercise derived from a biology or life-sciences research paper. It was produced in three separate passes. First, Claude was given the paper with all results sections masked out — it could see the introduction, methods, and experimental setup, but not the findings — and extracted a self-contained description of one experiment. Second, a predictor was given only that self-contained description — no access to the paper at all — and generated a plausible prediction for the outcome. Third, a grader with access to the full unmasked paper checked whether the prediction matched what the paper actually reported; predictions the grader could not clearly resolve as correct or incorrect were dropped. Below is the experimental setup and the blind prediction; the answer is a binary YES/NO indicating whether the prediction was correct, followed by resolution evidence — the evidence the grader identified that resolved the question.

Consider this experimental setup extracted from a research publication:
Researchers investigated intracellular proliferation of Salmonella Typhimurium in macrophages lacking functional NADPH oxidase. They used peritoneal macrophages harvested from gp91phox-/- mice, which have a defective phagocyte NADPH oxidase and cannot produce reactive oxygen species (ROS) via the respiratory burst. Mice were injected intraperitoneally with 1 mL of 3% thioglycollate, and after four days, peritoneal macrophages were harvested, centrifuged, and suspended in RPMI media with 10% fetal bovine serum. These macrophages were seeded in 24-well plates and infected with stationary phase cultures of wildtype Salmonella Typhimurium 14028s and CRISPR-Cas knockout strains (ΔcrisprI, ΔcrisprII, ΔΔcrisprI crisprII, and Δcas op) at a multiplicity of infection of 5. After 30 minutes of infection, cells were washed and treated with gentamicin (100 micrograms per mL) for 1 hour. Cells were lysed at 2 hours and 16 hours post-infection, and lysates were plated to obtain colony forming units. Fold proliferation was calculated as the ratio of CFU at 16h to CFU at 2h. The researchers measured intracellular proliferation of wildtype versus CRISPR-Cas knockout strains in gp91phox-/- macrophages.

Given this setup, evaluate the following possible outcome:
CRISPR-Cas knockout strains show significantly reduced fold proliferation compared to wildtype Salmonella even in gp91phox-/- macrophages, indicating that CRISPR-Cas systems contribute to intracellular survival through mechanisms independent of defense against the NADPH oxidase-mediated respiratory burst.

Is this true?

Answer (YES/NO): NO